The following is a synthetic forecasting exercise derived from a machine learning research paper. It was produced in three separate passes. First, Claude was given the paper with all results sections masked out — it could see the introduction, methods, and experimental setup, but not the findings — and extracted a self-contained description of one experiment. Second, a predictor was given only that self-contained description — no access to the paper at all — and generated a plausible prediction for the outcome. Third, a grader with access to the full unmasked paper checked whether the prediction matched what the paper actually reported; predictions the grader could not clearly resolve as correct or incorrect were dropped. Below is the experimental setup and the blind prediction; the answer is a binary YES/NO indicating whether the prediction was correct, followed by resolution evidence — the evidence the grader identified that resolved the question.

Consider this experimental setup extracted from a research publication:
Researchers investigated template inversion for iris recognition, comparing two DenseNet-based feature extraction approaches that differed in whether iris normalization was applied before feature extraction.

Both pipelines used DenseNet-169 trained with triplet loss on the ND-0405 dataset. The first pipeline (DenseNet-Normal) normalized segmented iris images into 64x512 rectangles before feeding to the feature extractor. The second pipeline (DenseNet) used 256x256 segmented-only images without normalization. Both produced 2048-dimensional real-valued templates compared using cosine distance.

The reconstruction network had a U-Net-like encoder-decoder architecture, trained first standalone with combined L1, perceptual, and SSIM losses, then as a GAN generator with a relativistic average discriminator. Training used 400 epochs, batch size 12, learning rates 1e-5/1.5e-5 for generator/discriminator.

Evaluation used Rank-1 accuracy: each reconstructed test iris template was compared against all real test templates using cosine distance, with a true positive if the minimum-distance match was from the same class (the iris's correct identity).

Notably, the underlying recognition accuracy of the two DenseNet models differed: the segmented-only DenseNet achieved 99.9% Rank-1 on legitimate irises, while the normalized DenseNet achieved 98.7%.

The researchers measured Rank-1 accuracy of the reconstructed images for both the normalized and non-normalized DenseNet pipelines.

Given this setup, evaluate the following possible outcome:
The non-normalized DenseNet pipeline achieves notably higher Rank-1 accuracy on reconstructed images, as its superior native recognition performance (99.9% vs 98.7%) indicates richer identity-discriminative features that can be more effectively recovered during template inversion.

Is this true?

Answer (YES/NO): YES